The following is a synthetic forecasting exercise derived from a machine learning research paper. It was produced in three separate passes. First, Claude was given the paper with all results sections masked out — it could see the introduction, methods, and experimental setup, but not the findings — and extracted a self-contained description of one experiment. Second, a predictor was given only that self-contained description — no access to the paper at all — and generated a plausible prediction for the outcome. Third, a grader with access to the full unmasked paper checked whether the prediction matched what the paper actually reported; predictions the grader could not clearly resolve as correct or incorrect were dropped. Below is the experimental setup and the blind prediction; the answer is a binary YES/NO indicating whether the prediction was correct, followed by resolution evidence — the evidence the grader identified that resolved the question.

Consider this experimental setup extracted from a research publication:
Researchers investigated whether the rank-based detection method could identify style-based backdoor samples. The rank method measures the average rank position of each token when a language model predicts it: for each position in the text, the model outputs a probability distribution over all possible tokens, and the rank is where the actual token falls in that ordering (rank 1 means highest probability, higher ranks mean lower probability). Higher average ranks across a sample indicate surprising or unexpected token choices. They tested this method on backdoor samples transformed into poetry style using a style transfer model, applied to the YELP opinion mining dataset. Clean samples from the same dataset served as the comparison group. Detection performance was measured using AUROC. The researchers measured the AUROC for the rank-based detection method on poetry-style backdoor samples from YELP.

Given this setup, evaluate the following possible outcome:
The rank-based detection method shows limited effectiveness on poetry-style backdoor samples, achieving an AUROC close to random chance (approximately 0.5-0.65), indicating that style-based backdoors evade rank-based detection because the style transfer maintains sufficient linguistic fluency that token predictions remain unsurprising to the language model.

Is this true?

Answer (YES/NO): NO